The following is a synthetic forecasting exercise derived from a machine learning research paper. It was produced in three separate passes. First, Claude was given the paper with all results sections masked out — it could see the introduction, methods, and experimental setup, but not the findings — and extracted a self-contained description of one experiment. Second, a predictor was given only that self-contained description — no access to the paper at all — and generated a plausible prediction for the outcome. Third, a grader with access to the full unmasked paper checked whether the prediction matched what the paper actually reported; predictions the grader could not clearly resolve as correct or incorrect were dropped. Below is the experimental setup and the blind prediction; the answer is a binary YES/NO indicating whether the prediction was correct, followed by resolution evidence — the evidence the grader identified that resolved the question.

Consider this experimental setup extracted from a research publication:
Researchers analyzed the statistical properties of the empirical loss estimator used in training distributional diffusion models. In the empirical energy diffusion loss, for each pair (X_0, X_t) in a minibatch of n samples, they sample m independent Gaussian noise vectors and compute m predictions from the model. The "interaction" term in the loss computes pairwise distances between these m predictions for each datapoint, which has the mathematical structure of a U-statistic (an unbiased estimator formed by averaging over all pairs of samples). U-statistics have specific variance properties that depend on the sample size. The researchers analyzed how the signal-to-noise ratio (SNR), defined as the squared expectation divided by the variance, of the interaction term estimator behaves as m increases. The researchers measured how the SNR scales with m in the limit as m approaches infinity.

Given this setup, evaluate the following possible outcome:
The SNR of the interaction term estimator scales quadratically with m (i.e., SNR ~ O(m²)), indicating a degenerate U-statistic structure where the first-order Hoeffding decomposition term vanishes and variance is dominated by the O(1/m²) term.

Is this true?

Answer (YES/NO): NO